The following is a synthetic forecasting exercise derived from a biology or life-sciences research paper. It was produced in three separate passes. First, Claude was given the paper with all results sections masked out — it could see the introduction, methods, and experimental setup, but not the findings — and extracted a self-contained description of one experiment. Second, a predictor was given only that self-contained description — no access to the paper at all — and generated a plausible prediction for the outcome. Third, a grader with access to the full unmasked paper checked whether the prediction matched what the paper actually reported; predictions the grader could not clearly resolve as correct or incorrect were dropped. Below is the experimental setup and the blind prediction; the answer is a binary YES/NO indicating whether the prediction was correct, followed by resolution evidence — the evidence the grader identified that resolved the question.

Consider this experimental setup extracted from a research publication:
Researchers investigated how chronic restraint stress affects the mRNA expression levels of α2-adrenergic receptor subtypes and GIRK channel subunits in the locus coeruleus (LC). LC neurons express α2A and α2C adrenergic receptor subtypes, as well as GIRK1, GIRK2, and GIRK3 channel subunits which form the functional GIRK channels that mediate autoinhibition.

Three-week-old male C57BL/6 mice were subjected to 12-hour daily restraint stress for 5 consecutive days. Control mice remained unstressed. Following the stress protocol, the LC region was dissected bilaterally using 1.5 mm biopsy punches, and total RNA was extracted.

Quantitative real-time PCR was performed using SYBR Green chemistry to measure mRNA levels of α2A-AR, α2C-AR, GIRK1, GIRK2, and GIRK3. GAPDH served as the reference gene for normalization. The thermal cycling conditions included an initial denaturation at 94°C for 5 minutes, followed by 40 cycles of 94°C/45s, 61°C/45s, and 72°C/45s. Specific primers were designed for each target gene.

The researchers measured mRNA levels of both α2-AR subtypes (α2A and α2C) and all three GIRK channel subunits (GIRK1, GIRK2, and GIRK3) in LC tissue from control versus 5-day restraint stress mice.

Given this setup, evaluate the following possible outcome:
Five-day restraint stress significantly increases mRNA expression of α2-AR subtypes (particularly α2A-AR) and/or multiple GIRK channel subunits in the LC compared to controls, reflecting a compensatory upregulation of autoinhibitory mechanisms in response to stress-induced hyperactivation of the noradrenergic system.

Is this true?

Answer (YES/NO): NO